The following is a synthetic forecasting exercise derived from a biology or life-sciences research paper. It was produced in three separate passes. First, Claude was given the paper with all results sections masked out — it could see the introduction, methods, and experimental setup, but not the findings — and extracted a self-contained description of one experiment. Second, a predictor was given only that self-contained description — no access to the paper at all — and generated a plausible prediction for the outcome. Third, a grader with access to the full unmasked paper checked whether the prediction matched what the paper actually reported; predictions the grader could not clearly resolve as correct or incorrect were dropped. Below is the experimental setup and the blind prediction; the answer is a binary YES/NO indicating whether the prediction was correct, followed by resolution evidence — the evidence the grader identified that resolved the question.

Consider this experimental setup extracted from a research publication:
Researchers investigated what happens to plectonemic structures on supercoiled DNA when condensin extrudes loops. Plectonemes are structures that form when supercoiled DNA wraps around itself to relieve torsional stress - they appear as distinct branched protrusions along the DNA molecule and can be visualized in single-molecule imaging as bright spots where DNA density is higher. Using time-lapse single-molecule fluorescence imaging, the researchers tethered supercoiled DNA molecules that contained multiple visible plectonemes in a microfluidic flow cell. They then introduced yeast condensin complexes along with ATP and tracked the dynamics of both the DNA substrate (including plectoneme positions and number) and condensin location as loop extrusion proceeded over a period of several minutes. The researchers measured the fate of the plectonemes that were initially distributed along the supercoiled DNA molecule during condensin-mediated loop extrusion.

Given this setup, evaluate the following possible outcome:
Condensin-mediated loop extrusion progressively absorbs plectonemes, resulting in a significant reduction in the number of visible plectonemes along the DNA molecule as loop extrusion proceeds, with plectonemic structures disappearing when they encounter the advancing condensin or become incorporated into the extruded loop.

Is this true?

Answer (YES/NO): YES